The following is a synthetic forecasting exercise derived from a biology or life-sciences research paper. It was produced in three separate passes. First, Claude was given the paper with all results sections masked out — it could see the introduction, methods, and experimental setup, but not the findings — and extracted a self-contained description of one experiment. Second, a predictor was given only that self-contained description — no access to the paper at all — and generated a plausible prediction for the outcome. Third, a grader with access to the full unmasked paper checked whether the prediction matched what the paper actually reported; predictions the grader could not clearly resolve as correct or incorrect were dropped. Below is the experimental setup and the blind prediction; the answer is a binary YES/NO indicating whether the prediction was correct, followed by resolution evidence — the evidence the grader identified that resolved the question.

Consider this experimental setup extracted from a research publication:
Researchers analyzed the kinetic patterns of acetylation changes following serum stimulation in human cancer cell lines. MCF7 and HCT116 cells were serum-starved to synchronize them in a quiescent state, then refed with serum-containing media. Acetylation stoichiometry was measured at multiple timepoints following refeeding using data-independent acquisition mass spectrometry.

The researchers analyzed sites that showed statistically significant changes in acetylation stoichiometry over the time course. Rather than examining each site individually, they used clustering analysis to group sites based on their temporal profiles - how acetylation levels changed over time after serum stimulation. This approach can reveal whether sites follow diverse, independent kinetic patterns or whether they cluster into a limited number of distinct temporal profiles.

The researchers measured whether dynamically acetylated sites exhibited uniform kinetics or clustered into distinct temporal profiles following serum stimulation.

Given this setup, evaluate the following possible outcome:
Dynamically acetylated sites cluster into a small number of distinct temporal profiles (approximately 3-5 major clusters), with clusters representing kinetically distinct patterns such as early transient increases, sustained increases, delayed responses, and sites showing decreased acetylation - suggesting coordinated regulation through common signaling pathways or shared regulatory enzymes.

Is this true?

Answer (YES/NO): YES